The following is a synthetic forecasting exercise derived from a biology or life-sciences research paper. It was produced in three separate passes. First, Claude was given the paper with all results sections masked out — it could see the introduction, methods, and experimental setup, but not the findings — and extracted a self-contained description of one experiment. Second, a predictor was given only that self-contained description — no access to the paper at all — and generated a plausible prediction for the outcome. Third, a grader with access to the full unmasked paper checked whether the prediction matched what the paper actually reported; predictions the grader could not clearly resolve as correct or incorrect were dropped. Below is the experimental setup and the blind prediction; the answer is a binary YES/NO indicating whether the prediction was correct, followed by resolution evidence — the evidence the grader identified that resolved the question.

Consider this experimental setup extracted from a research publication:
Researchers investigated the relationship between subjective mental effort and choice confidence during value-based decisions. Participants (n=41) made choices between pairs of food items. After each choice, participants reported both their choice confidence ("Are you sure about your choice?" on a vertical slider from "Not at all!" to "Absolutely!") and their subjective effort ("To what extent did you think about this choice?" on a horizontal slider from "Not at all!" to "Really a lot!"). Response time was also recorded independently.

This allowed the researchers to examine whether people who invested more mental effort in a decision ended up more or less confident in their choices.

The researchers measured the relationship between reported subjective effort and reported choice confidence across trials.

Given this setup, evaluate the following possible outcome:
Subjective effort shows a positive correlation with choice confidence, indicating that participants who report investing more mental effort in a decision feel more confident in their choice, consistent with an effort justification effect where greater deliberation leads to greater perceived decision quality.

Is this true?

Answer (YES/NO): NO